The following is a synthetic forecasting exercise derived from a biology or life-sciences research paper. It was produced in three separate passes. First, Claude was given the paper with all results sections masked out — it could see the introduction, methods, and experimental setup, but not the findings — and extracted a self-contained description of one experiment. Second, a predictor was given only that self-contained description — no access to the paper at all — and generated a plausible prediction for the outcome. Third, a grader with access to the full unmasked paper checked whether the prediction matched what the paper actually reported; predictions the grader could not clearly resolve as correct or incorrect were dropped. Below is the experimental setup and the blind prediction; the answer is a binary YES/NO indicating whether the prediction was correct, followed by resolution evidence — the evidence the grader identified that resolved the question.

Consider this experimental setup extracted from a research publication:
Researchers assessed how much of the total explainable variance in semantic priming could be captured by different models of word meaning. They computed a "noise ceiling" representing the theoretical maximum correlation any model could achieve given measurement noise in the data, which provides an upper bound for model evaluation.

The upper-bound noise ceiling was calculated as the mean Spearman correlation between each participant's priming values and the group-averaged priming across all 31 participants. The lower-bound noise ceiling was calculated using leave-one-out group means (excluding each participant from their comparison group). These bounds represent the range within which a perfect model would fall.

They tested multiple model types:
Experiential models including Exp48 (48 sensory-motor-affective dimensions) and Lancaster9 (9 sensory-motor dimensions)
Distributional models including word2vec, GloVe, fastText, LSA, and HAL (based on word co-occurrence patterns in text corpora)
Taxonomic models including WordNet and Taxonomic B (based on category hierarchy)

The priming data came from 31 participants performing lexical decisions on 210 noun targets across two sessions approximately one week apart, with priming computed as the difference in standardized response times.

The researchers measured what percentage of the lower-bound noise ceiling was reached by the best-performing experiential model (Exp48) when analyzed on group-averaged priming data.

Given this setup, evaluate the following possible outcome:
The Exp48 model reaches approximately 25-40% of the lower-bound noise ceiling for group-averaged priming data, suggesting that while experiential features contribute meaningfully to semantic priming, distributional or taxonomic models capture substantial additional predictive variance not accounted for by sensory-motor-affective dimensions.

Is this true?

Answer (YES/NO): NO